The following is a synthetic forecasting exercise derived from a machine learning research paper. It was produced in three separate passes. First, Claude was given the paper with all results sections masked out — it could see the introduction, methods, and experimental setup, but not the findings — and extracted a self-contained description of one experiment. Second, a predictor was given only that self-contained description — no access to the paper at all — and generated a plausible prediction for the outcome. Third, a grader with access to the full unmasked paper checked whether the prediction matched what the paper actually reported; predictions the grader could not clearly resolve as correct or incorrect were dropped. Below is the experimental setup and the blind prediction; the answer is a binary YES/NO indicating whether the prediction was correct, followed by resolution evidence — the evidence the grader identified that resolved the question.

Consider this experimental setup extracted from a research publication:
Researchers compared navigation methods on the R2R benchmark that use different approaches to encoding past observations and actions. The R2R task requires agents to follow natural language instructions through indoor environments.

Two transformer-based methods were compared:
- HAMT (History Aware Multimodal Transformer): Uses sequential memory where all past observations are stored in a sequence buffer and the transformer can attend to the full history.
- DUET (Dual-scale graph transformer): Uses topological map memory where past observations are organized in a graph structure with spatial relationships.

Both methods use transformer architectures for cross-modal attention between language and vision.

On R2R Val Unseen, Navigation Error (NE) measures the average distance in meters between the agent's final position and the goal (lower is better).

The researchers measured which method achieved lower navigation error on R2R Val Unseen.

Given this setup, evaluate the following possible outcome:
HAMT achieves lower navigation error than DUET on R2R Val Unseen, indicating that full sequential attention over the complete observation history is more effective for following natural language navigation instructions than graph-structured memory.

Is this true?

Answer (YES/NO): YES